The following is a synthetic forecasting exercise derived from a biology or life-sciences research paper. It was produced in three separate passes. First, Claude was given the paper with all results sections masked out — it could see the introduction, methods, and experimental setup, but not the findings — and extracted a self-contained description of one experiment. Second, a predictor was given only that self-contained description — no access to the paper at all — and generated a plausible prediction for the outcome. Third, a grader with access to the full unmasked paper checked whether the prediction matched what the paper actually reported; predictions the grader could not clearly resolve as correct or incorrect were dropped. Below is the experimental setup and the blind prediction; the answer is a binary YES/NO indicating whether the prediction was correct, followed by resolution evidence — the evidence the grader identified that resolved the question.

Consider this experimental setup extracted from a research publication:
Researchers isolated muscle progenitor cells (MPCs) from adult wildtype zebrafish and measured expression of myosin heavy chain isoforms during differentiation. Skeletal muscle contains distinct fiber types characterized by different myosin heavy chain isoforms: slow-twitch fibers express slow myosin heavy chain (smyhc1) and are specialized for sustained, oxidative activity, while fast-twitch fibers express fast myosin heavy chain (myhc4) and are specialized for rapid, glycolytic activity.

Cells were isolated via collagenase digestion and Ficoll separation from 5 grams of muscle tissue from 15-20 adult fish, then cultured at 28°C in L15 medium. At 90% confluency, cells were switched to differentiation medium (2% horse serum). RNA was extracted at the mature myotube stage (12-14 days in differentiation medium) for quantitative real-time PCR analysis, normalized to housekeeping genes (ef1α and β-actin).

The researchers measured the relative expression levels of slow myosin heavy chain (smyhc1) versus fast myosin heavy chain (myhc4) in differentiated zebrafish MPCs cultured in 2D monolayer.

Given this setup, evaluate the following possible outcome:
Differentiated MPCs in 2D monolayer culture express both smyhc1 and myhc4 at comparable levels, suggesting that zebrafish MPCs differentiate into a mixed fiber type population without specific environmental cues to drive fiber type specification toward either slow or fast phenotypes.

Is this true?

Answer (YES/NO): NO